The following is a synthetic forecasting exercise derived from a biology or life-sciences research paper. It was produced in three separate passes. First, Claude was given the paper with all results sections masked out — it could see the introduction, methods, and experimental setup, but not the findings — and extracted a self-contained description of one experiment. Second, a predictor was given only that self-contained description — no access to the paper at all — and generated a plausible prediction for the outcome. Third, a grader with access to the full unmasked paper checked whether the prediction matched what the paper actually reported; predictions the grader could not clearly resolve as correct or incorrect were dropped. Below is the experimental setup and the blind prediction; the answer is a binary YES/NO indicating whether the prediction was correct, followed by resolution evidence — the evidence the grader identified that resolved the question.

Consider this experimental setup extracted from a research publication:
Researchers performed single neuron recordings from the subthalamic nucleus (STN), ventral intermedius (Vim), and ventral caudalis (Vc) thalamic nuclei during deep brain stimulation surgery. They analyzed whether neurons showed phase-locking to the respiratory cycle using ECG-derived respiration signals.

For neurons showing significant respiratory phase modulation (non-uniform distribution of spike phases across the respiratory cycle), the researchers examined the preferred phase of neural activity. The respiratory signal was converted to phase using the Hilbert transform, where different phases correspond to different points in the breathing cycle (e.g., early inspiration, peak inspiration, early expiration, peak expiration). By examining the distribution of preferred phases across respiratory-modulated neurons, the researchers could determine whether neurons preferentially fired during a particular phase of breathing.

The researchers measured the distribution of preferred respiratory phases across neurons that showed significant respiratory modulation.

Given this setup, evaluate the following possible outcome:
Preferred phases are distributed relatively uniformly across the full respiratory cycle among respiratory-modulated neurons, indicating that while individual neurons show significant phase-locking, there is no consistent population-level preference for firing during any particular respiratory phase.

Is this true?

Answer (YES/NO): YES